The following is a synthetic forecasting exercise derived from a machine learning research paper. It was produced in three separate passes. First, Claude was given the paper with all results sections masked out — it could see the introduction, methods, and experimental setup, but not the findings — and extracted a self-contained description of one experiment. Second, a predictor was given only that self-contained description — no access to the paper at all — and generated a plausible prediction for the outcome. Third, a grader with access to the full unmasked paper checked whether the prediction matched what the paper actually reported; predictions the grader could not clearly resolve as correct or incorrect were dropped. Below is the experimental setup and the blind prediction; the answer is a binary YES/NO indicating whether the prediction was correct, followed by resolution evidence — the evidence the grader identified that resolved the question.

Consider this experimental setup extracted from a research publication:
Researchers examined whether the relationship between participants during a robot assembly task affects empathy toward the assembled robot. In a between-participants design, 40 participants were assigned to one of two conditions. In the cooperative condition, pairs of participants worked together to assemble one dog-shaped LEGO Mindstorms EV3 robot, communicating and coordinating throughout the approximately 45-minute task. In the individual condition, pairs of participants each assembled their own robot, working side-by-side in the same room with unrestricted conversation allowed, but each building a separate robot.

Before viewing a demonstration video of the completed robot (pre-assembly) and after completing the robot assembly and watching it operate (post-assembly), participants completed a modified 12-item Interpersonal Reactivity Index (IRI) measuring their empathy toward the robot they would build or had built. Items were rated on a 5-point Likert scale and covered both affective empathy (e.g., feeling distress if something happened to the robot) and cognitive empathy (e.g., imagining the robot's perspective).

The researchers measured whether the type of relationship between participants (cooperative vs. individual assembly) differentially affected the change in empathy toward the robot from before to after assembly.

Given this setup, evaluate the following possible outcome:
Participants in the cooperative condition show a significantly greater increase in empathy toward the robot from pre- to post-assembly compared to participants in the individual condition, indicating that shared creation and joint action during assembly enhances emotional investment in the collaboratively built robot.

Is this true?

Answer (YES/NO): NO